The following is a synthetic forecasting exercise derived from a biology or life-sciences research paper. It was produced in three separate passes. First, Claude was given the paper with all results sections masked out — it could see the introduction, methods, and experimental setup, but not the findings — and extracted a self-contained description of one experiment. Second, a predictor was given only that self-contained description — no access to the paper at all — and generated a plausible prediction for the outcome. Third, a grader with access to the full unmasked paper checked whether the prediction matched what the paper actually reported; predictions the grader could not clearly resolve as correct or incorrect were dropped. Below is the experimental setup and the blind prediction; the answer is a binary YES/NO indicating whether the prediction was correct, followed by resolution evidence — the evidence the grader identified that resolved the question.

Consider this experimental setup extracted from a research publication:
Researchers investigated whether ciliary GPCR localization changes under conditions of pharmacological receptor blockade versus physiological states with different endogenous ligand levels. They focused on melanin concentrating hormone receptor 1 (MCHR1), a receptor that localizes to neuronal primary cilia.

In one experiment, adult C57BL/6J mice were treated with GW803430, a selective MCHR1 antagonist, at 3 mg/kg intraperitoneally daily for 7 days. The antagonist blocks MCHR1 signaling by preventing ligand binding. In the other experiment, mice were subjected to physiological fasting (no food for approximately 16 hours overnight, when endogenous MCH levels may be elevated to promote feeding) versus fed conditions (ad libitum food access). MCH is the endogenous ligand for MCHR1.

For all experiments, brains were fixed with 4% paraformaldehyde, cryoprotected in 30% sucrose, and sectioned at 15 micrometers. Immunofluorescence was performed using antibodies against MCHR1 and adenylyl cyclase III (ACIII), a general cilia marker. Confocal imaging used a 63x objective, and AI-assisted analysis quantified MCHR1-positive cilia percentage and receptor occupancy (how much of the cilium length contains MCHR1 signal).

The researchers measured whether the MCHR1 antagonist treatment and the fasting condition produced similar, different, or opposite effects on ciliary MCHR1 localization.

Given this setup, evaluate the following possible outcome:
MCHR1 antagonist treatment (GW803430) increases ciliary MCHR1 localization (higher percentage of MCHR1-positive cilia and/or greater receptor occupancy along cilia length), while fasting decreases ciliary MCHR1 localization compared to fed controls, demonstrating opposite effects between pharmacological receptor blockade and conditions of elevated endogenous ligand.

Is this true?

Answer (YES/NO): NO